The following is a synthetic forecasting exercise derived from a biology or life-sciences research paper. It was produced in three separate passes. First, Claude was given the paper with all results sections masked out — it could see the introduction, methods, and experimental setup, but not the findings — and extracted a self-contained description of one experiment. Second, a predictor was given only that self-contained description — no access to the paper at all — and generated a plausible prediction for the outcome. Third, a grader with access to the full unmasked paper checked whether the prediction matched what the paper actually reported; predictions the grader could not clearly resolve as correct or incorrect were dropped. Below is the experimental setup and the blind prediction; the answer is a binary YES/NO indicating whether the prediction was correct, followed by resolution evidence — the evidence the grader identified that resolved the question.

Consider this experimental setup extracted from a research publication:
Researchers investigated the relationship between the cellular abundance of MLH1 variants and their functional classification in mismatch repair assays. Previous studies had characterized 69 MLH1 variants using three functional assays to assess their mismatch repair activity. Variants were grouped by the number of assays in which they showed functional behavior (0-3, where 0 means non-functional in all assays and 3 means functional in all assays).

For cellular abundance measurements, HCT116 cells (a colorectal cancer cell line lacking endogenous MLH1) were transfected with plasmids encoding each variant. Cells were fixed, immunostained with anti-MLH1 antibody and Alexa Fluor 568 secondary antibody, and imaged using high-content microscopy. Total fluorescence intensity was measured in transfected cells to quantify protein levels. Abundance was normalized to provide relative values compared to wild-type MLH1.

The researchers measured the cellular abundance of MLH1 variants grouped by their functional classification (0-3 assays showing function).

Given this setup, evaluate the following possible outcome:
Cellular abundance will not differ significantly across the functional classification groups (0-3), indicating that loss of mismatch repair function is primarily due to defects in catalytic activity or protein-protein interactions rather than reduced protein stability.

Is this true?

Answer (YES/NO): NO